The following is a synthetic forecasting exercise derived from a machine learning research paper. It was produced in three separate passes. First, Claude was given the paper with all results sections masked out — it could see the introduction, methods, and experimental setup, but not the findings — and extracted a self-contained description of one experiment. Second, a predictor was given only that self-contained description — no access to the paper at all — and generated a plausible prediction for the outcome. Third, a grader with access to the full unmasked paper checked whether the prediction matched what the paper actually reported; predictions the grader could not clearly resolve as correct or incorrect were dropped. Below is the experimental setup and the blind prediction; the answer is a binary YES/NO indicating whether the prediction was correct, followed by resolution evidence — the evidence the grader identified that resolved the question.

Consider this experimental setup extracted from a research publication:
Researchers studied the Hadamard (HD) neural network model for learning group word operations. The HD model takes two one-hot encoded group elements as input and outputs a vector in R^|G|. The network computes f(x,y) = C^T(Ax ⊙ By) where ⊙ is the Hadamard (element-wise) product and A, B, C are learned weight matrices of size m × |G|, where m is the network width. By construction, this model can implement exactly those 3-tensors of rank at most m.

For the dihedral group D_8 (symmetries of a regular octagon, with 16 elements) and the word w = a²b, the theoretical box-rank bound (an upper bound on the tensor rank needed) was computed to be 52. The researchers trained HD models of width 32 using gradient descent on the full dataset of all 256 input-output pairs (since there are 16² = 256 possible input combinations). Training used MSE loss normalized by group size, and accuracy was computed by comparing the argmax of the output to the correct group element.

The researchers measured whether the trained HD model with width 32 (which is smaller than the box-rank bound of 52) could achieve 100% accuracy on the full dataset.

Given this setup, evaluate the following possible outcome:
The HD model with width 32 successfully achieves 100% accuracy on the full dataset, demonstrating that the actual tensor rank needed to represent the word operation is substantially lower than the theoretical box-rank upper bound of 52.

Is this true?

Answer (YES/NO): YES